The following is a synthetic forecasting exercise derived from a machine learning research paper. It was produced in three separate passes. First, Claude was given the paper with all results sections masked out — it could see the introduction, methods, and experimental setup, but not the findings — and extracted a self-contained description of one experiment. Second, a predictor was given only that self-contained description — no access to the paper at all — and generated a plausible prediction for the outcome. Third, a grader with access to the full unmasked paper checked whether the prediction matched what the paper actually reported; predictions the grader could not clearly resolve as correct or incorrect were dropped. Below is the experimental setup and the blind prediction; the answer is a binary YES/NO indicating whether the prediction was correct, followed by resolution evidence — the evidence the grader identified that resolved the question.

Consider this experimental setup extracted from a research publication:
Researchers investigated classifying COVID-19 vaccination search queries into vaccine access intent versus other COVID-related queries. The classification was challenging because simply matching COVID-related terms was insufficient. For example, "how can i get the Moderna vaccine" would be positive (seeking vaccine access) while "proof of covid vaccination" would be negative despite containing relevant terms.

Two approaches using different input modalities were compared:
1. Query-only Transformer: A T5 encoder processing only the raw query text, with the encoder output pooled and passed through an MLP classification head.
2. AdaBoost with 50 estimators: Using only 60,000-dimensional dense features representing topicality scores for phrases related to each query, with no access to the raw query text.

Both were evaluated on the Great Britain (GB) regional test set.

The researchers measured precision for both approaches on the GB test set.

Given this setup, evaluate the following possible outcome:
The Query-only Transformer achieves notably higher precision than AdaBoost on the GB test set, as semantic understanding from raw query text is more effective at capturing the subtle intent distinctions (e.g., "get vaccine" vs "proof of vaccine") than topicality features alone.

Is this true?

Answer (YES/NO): NO